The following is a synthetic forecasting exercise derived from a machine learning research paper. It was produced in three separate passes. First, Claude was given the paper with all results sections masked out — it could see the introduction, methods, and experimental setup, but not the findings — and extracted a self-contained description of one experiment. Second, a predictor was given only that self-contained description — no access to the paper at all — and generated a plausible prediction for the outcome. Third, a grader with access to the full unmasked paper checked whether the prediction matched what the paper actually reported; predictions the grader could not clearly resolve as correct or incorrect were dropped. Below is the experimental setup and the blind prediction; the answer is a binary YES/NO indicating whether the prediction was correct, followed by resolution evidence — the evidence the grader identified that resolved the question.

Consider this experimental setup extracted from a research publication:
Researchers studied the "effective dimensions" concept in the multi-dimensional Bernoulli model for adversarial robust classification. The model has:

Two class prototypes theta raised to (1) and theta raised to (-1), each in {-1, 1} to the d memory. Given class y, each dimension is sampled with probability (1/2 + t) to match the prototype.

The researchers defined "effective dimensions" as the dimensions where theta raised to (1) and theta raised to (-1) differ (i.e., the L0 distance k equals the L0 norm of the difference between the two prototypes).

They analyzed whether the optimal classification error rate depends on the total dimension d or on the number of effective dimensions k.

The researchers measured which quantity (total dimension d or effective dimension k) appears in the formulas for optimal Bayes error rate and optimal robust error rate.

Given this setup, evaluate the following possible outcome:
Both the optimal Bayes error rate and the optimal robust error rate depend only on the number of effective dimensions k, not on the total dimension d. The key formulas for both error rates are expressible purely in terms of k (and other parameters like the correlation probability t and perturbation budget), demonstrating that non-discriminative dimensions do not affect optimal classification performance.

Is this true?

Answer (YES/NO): YES